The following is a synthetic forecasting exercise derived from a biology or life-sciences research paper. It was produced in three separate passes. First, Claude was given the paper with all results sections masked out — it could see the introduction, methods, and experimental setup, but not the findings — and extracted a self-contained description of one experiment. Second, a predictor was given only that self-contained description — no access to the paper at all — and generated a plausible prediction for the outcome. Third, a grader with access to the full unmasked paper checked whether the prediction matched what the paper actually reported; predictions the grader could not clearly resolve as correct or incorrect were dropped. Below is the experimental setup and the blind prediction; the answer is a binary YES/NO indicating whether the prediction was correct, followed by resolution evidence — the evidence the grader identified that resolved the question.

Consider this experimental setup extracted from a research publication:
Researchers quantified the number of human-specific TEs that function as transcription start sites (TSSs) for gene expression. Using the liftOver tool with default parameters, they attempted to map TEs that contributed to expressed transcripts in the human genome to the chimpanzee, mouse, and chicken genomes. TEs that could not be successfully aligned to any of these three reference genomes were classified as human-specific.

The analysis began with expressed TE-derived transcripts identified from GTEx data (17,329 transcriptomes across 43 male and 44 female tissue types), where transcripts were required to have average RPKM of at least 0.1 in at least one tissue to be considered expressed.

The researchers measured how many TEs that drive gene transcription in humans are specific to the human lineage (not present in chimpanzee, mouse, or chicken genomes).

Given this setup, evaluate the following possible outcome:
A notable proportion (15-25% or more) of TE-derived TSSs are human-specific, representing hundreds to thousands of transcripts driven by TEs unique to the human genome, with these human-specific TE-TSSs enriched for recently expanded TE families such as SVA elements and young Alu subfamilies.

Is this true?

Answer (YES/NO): NO